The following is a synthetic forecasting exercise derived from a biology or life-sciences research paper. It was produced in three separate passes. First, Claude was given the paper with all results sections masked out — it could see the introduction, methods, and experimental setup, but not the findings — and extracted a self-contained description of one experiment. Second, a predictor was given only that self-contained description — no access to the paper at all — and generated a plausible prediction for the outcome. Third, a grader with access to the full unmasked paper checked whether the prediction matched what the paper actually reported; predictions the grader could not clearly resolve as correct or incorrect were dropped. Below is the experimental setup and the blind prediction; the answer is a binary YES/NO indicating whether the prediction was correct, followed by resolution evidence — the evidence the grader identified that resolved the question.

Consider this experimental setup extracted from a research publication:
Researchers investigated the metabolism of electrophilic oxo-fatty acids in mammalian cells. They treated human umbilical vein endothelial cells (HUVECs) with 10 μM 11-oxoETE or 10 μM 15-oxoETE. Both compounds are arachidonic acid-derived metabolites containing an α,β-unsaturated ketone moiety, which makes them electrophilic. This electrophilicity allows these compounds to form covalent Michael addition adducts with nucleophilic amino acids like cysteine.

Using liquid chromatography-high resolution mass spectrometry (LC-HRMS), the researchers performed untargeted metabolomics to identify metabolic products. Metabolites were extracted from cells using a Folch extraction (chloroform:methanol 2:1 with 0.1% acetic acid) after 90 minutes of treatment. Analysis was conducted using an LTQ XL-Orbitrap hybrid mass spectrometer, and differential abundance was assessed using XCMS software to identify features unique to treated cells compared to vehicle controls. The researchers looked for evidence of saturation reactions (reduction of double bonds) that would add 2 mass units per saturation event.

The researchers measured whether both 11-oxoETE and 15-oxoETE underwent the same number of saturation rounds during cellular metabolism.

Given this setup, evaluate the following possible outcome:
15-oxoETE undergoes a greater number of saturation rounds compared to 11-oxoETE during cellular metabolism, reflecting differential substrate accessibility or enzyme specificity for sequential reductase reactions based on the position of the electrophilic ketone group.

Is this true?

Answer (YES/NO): NO